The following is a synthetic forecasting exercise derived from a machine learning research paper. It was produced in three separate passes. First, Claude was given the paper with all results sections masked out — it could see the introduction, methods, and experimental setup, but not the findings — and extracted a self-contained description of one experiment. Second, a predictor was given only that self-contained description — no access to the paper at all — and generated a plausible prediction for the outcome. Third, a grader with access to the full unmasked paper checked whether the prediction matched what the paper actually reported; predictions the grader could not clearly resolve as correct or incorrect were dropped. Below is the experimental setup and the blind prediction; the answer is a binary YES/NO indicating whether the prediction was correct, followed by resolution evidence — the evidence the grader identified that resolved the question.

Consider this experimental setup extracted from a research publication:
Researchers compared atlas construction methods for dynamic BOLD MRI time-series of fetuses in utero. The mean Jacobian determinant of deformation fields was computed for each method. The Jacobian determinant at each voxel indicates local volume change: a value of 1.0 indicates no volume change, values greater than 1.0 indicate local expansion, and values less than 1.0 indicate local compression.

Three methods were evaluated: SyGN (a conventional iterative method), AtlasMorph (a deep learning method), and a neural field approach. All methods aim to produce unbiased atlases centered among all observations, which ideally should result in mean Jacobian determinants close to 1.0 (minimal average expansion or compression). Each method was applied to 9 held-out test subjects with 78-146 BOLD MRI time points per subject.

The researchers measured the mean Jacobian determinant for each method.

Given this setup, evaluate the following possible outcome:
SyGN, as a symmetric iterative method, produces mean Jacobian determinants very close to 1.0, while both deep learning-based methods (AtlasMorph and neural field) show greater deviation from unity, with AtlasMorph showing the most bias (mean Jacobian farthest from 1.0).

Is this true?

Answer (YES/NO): NO